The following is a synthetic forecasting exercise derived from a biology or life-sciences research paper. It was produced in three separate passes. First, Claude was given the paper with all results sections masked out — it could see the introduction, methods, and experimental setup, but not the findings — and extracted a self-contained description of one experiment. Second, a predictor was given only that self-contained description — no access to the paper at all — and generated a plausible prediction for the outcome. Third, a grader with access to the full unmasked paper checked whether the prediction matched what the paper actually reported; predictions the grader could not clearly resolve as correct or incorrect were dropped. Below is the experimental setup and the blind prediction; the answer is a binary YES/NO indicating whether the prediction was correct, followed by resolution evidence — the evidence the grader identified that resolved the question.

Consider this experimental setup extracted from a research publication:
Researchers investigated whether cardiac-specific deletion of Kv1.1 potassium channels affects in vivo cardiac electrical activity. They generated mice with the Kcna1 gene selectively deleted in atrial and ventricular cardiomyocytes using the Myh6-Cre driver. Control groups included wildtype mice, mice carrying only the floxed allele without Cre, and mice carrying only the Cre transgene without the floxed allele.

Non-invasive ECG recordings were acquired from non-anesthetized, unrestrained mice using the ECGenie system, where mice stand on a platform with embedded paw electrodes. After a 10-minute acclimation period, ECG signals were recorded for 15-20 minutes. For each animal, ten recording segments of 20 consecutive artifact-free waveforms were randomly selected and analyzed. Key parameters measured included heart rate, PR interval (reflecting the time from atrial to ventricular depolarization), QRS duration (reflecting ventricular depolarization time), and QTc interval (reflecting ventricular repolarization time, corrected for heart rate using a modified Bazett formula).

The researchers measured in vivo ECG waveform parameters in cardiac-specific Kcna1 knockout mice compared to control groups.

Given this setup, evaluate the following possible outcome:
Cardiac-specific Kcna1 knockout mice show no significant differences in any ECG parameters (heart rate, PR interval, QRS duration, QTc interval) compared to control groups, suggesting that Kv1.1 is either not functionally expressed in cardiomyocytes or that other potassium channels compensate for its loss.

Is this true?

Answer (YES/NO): NO